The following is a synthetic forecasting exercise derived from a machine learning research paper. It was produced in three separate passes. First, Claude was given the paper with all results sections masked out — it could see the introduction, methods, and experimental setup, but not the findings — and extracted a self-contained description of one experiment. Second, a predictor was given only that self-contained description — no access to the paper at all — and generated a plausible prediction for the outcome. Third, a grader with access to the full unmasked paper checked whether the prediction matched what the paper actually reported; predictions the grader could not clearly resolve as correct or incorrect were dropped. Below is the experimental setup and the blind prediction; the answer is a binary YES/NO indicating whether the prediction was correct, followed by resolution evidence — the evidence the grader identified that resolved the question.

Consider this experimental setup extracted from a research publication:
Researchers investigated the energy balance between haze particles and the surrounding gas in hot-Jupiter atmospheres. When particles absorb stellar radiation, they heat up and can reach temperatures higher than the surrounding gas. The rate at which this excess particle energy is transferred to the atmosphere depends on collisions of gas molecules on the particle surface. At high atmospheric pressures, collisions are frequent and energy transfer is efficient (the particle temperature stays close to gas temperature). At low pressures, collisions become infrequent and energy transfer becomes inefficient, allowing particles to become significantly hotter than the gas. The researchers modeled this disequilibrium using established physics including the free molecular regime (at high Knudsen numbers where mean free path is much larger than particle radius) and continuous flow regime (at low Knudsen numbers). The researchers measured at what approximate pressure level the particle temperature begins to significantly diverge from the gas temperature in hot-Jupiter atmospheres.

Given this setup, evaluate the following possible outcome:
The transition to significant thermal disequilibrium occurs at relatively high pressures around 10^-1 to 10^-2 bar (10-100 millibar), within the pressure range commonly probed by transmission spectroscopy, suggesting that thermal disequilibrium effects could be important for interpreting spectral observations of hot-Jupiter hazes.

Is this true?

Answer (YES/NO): NO